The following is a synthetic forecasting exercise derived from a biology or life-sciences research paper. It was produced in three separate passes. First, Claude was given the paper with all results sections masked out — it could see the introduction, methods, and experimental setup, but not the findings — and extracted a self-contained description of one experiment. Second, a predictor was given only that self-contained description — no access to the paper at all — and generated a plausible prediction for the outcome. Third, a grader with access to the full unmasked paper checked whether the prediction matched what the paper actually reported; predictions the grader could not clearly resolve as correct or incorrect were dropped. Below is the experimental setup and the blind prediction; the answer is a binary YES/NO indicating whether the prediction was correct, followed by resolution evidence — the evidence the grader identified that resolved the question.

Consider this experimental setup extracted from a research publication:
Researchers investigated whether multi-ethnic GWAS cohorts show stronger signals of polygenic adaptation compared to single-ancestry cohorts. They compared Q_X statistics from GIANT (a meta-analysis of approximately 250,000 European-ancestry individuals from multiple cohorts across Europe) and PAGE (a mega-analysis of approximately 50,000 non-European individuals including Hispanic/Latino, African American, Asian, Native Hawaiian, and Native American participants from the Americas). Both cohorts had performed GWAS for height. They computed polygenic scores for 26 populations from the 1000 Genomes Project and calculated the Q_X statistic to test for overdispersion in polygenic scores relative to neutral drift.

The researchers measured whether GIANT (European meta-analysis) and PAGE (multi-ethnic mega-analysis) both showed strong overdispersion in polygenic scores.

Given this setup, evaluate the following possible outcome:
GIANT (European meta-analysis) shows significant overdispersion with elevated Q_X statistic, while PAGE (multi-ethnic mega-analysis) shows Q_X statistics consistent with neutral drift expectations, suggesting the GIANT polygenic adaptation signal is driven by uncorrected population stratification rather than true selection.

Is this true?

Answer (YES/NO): NO